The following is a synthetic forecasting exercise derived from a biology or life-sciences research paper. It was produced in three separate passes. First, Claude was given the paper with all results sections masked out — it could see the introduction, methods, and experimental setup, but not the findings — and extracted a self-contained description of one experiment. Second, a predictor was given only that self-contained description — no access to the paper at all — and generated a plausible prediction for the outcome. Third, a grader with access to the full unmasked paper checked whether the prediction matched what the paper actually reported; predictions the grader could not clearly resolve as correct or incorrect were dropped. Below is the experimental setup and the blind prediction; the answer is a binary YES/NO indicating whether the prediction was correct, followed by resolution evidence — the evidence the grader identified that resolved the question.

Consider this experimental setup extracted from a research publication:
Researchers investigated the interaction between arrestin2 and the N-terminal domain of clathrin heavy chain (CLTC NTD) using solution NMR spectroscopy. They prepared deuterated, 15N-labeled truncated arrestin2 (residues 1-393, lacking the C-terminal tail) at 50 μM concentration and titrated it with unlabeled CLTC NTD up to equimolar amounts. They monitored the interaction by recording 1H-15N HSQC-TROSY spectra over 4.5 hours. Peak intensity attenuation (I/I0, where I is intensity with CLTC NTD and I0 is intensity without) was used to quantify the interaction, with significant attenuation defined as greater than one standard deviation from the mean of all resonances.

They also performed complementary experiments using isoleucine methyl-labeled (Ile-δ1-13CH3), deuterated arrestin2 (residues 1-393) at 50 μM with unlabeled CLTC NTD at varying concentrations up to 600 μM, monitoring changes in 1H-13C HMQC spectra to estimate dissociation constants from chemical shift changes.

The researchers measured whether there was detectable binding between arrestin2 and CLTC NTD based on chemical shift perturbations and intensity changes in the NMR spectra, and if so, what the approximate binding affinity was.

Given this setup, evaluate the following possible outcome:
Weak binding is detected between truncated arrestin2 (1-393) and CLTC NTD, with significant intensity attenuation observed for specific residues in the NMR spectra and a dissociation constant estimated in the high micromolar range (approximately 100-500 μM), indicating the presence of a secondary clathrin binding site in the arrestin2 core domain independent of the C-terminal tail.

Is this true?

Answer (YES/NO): NO